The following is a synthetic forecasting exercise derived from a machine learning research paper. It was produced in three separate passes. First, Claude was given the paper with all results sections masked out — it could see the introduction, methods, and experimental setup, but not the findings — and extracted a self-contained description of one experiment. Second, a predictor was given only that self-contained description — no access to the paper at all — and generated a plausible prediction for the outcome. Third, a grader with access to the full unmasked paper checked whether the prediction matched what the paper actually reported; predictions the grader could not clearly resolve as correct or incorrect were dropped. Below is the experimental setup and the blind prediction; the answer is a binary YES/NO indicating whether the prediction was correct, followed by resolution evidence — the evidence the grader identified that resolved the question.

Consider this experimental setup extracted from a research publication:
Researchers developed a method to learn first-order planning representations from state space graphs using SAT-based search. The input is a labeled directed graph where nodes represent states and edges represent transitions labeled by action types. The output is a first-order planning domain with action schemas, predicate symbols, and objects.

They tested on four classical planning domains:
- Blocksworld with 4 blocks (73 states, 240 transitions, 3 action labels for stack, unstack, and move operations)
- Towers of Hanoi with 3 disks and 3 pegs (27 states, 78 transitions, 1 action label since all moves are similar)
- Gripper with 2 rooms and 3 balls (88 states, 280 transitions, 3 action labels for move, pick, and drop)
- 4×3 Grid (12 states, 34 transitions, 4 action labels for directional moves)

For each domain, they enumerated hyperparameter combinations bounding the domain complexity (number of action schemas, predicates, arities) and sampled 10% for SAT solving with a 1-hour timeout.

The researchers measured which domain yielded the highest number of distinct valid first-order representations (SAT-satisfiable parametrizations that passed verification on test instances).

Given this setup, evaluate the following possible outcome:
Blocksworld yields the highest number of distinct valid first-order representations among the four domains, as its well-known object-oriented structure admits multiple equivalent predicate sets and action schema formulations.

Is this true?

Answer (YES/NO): NO